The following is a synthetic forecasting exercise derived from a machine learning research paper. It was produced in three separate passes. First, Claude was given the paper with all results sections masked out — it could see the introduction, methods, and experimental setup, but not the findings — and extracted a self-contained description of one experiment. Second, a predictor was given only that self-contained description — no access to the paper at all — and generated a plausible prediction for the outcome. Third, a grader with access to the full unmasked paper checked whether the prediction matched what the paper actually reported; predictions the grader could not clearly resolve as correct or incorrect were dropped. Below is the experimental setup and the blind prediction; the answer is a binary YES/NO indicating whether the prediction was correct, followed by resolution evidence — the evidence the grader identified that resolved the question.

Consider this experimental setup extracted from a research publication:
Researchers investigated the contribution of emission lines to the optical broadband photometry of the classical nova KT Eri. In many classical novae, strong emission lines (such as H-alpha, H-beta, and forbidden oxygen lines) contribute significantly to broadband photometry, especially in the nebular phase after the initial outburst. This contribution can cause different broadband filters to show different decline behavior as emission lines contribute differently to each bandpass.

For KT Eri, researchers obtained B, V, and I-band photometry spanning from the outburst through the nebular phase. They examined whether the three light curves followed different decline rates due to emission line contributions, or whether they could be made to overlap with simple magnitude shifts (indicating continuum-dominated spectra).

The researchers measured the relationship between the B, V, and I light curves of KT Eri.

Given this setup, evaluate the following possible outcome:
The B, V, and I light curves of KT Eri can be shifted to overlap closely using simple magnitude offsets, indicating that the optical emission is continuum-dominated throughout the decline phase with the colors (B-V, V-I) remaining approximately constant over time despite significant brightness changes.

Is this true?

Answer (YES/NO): YES